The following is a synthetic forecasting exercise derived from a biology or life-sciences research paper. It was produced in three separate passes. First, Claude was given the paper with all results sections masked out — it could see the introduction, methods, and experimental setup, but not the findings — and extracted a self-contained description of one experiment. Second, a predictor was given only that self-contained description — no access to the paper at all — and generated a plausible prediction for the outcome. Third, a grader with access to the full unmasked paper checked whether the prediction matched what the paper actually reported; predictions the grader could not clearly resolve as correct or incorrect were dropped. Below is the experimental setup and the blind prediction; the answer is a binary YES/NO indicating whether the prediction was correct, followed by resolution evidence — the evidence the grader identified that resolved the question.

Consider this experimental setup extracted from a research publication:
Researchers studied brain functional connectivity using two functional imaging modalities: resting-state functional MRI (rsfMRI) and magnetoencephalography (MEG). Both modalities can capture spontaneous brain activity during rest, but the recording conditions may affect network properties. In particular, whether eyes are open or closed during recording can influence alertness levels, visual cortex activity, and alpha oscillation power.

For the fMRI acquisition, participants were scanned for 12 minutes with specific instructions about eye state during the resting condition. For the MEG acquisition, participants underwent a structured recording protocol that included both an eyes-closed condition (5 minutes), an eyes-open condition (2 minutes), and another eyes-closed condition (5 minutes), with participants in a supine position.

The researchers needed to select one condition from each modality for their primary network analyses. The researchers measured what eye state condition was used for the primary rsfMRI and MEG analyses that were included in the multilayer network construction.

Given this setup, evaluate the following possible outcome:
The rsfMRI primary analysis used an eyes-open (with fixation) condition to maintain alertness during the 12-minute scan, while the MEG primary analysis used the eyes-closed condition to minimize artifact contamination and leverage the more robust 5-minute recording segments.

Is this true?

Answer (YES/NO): NO